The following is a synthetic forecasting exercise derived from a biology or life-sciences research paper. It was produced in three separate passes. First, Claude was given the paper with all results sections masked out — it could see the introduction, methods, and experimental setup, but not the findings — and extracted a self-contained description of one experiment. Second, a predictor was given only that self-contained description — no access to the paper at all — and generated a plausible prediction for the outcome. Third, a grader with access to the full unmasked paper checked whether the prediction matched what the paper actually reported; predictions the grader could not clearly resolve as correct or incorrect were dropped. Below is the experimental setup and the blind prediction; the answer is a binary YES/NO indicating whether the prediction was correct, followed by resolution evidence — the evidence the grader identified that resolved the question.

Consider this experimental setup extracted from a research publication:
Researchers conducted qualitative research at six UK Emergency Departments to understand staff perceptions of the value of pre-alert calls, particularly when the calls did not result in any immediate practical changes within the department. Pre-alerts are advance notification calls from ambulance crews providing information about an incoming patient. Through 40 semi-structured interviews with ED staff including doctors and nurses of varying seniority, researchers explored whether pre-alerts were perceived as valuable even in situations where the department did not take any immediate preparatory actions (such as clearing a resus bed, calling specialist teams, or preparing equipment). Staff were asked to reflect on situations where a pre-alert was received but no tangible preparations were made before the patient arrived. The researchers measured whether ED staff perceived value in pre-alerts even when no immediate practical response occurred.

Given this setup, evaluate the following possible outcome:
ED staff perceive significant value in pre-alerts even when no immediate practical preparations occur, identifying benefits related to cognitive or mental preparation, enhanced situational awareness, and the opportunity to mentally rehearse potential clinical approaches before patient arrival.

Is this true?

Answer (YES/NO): YES